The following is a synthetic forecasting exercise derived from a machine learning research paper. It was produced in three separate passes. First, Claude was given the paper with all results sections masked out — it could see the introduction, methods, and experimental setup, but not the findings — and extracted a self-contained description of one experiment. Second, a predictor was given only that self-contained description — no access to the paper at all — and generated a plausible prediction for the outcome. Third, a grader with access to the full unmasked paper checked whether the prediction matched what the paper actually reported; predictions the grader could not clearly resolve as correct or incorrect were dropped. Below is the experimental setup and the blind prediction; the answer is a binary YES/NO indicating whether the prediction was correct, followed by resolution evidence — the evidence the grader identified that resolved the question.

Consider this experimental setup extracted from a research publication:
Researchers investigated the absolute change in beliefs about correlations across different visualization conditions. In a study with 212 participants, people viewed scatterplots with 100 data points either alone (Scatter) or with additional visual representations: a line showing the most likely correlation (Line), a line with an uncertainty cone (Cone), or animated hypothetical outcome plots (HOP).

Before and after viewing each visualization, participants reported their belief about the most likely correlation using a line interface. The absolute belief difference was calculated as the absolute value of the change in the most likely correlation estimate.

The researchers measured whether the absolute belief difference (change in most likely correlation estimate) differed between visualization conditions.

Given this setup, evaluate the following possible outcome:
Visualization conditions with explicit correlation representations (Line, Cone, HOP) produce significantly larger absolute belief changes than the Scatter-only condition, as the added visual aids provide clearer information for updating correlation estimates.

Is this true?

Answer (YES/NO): NO